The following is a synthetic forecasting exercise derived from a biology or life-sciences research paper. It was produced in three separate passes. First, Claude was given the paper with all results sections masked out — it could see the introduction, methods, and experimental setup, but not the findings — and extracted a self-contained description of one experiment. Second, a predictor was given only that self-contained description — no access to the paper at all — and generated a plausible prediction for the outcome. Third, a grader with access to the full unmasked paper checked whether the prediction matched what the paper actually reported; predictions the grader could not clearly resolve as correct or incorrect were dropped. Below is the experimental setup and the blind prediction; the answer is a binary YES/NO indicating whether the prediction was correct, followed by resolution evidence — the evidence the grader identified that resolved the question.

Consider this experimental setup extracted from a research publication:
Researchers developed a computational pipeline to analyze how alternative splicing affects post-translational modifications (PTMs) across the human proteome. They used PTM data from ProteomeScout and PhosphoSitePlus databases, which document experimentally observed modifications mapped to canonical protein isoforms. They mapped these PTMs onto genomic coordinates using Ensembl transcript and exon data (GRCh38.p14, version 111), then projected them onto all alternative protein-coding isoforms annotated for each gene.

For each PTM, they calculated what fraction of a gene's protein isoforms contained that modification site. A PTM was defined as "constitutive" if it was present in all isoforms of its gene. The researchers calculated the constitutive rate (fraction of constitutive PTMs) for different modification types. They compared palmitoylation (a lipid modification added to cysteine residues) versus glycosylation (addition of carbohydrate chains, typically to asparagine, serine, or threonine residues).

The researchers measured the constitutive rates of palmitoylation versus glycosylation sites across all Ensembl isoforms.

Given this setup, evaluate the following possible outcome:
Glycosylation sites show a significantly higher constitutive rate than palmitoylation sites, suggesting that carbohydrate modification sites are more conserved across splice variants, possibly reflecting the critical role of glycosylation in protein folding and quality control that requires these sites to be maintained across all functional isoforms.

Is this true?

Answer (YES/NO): YES